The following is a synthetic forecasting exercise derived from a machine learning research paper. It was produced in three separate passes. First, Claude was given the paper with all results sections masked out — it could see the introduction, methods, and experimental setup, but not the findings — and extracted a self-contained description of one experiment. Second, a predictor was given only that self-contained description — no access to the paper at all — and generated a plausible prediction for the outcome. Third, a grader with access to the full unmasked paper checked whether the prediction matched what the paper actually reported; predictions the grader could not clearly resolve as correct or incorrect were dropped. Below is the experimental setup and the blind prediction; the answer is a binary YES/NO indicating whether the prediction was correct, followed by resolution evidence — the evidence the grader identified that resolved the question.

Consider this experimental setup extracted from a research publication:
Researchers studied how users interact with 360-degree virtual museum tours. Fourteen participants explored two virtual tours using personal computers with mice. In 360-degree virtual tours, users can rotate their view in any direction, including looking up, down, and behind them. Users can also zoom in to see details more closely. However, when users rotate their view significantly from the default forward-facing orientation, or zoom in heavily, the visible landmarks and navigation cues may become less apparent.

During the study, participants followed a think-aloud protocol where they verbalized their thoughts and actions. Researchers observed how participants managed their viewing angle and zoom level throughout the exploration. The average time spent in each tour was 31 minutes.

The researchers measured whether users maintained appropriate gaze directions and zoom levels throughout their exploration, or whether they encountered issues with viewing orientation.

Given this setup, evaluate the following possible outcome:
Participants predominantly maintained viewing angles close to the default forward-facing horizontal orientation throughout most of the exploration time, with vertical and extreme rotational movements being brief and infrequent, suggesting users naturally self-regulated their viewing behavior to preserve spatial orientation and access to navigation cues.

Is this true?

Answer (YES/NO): NO